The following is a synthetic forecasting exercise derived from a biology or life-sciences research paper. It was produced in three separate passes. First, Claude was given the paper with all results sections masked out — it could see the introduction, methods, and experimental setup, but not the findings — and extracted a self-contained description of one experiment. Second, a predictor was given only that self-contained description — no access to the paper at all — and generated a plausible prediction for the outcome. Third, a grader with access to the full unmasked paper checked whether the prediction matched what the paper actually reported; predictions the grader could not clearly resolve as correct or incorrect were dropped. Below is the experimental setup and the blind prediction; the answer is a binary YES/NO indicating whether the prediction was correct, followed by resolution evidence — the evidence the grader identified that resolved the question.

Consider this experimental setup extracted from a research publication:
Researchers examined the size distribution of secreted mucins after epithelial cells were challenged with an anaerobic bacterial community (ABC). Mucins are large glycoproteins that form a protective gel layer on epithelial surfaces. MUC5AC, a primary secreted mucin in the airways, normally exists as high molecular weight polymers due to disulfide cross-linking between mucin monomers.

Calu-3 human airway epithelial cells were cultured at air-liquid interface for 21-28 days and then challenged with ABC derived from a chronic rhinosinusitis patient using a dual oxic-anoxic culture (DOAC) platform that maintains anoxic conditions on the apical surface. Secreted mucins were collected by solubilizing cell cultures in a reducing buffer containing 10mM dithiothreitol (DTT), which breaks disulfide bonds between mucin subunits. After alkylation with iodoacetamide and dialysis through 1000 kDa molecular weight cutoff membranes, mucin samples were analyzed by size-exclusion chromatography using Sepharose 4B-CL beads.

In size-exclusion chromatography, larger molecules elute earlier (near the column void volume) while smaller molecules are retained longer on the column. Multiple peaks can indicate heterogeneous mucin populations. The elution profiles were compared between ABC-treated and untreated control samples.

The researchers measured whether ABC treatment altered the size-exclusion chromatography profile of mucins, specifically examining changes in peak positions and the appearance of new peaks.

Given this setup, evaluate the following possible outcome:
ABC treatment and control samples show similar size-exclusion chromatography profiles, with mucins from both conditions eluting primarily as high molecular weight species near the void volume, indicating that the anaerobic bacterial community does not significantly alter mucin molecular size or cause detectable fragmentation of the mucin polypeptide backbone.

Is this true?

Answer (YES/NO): NO